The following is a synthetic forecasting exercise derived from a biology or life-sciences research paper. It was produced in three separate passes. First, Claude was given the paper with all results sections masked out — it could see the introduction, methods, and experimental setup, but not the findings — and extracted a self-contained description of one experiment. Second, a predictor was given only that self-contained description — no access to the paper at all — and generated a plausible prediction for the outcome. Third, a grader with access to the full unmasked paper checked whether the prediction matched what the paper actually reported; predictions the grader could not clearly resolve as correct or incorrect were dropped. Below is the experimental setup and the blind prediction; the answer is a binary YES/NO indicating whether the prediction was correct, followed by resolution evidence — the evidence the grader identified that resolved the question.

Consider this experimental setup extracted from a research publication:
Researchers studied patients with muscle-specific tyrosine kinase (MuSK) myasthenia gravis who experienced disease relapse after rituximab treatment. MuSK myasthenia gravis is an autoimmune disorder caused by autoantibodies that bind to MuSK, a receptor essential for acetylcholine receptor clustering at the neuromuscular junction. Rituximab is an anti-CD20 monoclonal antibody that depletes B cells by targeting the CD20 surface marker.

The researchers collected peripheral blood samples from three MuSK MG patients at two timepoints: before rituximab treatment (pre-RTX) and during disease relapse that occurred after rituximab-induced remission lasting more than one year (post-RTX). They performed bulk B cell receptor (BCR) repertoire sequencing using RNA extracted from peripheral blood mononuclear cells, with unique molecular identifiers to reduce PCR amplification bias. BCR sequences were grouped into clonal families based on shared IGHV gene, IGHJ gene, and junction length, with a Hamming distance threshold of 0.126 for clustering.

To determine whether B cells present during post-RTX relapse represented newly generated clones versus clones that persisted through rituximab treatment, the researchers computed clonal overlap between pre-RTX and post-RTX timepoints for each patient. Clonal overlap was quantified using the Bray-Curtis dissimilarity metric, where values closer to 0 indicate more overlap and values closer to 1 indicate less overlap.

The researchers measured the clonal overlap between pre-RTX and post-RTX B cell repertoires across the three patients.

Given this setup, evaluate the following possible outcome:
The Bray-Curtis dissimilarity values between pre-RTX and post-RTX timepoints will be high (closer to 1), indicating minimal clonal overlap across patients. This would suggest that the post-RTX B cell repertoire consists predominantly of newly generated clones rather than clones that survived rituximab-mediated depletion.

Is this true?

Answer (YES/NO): NO